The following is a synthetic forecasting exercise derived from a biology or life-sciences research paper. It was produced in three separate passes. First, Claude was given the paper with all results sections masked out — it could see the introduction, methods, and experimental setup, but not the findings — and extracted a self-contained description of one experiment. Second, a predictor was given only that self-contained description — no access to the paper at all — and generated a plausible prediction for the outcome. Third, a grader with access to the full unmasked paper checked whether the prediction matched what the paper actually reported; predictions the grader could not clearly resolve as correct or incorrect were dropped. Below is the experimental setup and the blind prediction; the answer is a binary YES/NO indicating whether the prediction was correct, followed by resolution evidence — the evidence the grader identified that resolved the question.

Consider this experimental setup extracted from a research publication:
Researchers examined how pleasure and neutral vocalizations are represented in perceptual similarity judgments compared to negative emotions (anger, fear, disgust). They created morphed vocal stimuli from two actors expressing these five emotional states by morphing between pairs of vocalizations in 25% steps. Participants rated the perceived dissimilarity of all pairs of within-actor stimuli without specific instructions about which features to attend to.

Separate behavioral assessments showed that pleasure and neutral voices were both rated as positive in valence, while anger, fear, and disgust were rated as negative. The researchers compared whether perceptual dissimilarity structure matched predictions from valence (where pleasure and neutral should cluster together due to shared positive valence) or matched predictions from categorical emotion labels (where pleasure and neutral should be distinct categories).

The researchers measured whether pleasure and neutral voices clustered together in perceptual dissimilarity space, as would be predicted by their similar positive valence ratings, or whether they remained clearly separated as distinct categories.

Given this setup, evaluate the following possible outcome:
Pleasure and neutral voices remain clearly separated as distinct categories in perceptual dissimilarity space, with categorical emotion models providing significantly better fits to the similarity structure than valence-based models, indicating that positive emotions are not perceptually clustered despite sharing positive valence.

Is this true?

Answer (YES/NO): NO